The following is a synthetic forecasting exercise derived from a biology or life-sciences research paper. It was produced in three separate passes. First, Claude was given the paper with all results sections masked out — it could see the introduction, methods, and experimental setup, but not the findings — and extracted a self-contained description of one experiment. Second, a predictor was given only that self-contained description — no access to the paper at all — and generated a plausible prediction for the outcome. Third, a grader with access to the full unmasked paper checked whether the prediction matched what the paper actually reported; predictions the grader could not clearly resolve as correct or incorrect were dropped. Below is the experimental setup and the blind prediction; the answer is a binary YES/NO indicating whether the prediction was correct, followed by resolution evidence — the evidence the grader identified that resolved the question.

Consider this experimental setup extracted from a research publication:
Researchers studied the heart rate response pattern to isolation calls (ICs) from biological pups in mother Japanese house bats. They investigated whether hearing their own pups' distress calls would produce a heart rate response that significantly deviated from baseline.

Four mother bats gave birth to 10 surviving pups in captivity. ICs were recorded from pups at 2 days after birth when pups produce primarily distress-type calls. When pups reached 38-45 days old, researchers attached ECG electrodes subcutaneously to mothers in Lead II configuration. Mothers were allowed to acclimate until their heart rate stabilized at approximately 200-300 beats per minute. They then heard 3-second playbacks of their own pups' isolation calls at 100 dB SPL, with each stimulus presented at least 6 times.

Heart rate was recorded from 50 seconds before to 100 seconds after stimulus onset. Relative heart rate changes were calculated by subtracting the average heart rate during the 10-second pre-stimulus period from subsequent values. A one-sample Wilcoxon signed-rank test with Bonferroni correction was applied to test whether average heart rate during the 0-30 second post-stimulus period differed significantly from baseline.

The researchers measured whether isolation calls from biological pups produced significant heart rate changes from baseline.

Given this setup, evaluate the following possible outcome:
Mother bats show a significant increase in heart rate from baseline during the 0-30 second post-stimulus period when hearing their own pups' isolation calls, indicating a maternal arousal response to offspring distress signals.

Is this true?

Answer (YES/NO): YES